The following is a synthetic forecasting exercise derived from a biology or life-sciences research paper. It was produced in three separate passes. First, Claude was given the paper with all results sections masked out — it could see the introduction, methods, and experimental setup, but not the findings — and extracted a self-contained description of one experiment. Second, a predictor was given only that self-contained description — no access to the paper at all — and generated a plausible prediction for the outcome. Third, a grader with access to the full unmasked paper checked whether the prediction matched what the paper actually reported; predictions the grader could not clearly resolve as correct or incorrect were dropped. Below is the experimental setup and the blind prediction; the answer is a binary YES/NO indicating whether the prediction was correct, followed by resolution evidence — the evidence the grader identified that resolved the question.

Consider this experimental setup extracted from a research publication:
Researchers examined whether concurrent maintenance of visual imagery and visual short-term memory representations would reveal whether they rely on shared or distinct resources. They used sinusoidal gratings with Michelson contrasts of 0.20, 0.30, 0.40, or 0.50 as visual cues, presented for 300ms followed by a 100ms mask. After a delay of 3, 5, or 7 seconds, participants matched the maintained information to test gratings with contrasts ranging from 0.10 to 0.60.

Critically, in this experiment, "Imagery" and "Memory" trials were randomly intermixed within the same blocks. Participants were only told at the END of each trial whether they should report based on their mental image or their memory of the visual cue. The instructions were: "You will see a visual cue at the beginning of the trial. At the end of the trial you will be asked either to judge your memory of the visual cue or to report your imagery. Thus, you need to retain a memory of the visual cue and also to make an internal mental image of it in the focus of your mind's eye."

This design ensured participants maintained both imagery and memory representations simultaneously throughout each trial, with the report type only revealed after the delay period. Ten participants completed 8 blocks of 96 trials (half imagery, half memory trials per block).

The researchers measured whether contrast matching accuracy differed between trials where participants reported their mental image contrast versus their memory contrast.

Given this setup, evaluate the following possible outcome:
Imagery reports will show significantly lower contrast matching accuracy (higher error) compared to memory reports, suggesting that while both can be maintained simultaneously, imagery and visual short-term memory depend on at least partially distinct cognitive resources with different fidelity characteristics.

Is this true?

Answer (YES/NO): YES